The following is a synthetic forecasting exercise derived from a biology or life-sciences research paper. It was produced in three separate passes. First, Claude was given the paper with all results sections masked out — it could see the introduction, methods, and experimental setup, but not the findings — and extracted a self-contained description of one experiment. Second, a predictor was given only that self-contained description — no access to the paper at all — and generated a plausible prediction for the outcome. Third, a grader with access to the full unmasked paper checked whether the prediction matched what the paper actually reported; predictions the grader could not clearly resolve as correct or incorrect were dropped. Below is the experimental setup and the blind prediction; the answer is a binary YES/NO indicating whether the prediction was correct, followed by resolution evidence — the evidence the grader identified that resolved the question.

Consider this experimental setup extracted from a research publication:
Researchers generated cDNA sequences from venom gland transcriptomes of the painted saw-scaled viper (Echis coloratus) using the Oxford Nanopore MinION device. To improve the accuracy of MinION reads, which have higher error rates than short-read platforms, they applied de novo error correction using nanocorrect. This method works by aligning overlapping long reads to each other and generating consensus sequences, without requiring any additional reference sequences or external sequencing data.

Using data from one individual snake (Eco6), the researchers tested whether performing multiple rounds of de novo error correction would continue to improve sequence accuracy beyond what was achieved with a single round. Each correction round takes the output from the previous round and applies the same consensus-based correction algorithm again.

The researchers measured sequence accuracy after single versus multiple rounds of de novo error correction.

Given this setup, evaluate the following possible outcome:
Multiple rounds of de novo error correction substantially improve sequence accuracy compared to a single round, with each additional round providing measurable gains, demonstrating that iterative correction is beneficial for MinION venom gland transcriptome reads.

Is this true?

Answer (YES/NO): NO